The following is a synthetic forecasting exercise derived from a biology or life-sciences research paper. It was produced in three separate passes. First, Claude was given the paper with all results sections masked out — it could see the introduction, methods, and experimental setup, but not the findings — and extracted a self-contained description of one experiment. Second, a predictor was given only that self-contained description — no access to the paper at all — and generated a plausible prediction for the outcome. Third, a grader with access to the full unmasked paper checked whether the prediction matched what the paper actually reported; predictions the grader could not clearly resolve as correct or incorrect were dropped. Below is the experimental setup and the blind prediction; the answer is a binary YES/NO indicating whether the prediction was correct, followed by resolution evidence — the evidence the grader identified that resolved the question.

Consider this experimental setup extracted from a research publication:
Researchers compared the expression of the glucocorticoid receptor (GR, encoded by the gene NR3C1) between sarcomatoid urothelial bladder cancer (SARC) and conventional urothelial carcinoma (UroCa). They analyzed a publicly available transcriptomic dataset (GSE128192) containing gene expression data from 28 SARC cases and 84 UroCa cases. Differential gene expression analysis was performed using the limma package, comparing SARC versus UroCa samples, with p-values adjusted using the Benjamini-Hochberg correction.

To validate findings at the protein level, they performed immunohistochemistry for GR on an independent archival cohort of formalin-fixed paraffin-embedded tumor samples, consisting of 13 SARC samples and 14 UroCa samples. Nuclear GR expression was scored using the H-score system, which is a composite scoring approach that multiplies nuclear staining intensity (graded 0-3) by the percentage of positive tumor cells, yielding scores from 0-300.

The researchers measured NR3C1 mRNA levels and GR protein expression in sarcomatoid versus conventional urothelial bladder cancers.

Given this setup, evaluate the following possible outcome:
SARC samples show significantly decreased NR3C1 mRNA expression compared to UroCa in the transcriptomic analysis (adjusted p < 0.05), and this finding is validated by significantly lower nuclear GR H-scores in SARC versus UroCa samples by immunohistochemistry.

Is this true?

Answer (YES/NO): NO